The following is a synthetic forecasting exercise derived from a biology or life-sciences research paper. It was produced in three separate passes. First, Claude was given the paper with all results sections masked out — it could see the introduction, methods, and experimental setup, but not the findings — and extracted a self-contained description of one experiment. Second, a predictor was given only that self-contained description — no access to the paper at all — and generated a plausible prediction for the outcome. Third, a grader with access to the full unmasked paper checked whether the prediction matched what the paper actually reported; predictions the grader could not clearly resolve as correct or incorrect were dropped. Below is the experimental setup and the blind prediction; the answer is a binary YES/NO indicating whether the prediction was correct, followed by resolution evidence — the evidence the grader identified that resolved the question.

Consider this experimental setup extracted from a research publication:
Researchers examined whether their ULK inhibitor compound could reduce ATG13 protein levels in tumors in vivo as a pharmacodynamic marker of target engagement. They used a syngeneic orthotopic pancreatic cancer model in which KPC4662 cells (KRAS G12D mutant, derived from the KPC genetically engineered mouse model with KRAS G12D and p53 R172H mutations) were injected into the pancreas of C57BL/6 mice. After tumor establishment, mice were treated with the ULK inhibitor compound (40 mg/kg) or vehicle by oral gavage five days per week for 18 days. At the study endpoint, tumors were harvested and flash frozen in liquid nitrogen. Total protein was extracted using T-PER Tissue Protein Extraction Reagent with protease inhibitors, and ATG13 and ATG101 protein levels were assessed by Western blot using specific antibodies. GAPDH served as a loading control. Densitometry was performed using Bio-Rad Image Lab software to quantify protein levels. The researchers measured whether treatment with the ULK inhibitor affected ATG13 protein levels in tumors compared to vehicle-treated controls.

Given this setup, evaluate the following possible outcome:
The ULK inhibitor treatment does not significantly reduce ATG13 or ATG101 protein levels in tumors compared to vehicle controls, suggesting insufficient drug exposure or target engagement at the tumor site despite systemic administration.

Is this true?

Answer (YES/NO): NO